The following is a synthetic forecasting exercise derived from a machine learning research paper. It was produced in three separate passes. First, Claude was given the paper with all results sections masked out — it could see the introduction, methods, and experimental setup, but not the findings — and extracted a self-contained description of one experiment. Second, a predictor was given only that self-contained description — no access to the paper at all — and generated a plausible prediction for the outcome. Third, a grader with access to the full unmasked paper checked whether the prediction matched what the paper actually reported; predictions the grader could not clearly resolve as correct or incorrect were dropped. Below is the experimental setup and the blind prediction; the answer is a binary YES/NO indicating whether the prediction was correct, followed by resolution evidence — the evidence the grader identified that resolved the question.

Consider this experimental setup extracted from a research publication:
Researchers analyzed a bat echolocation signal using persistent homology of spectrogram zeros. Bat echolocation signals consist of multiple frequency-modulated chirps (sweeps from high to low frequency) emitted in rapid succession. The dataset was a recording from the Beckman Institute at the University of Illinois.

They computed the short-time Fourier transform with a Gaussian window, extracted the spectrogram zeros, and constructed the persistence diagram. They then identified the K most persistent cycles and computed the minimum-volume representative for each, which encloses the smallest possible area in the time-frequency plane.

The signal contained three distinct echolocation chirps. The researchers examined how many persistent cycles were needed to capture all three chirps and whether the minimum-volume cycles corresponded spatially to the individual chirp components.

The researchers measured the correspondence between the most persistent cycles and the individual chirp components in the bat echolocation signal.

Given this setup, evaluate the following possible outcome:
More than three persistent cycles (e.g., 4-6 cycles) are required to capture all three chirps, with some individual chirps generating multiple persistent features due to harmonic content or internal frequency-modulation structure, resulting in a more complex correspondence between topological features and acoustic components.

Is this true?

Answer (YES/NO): NO